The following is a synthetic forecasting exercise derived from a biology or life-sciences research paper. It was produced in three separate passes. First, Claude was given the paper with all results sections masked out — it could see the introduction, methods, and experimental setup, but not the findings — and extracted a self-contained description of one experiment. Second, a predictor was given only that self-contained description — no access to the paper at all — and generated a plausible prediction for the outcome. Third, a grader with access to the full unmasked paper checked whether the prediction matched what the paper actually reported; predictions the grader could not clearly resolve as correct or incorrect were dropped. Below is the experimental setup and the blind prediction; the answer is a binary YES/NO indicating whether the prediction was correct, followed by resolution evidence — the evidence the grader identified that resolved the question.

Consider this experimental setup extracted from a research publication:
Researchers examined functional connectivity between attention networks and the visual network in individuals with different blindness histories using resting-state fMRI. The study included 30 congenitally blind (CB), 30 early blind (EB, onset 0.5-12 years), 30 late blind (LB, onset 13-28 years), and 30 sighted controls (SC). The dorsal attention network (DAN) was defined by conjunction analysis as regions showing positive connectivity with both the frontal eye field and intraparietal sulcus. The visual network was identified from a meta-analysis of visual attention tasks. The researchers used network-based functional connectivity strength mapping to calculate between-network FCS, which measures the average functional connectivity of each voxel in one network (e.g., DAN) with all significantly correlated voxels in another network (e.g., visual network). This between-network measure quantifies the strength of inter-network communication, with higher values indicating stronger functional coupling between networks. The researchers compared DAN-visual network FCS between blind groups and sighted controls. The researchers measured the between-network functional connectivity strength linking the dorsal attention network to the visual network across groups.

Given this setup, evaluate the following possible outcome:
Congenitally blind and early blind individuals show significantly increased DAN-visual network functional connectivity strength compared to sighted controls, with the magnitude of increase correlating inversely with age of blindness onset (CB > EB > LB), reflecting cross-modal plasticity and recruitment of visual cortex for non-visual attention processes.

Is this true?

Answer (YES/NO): NO